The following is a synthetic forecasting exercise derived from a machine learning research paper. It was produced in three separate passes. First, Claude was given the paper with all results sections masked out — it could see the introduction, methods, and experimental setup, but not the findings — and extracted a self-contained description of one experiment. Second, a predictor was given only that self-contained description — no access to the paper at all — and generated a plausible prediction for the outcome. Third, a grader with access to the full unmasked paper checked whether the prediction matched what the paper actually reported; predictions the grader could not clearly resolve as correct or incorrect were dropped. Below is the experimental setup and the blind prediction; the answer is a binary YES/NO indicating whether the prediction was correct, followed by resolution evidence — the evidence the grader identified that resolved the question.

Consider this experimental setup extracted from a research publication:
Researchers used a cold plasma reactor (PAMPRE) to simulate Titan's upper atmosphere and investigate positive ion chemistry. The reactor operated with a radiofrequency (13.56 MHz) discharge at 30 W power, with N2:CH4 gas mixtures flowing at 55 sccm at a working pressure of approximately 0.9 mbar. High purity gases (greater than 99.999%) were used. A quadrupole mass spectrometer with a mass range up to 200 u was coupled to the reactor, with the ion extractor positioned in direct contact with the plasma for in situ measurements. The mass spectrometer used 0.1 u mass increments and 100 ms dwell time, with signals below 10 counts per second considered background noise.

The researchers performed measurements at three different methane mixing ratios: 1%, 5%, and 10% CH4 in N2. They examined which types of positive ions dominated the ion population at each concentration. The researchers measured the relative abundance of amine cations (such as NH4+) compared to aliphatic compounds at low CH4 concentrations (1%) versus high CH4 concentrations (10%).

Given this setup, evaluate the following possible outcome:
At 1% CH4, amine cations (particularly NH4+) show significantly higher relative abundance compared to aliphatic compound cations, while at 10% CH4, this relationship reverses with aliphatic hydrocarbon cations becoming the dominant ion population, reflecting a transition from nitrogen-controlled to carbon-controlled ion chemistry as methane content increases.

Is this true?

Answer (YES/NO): YES